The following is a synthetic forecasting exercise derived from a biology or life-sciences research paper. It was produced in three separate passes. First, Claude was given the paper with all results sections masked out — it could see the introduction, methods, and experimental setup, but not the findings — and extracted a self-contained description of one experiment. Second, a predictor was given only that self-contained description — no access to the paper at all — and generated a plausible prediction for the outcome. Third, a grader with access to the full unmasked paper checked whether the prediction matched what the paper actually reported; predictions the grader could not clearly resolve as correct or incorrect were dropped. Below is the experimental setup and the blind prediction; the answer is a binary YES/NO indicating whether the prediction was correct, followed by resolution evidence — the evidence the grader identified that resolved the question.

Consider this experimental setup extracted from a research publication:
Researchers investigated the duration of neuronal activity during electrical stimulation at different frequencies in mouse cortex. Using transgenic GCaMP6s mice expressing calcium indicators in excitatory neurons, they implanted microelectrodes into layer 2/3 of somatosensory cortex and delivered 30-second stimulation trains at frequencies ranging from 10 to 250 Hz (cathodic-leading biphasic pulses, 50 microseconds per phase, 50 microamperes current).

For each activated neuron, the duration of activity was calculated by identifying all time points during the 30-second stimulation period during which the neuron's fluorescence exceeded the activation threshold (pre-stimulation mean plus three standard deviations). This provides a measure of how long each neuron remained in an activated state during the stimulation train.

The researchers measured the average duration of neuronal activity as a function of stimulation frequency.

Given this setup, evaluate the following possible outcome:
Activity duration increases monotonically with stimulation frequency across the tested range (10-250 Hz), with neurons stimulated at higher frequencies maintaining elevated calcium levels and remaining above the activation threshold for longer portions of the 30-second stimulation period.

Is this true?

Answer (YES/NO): NO